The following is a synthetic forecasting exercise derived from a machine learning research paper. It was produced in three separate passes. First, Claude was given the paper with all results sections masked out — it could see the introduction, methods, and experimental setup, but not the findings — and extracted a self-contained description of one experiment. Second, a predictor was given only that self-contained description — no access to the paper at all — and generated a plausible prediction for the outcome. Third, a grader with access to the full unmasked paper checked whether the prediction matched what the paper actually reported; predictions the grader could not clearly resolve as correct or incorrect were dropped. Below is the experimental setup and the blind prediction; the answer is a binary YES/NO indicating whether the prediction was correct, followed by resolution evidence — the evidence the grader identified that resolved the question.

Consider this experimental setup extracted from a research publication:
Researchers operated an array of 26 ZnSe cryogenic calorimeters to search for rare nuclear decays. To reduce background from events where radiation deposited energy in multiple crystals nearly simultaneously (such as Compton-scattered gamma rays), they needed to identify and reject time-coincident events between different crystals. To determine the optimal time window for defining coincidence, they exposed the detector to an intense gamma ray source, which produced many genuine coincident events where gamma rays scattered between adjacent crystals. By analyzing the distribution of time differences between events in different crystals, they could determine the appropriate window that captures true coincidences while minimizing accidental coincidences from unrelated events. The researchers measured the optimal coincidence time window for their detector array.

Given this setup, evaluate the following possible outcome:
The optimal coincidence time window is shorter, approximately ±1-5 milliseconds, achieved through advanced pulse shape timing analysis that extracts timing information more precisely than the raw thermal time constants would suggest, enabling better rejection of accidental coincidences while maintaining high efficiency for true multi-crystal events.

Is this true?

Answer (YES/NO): NO